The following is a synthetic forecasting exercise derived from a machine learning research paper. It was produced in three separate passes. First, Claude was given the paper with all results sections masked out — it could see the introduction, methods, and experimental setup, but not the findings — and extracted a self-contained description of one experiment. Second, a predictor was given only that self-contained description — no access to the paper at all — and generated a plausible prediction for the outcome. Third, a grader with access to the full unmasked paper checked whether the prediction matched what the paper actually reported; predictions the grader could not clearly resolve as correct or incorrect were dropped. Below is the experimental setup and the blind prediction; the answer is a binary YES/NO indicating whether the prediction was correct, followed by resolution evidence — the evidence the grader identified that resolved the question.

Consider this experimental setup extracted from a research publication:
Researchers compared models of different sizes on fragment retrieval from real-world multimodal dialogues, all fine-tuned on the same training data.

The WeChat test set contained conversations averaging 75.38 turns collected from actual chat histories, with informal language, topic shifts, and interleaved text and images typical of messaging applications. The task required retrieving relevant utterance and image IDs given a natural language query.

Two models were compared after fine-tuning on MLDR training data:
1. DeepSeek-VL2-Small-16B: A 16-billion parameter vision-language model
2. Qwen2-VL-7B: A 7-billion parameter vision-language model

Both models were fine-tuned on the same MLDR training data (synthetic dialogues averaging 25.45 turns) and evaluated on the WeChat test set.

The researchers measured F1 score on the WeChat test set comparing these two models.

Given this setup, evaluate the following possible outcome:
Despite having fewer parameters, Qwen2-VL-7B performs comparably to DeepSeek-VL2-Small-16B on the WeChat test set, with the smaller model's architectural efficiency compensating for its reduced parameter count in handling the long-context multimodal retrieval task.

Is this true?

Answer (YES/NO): NO